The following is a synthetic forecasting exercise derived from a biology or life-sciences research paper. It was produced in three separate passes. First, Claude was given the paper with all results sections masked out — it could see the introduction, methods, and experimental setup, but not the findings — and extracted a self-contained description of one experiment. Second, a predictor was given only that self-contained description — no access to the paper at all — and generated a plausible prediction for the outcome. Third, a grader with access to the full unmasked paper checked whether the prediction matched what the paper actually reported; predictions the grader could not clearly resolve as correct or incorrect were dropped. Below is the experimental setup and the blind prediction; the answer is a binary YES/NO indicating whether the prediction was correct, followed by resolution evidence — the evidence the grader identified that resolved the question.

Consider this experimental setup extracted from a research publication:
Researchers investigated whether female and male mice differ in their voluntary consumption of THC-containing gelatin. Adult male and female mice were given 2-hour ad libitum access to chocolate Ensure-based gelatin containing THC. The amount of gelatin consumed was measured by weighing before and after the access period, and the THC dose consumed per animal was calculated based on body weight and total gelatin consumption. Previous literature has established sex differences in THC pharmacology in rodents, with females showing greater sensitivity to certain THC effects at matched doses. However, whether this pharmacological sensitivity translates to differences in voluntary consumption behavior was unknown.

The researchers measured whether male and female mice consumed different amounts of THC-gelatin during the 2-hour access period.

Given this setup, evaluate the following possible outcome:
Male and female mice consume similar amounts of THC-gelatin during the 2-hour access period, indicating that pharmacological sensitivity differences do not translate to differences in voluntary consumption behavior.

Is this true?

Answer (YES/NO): YES